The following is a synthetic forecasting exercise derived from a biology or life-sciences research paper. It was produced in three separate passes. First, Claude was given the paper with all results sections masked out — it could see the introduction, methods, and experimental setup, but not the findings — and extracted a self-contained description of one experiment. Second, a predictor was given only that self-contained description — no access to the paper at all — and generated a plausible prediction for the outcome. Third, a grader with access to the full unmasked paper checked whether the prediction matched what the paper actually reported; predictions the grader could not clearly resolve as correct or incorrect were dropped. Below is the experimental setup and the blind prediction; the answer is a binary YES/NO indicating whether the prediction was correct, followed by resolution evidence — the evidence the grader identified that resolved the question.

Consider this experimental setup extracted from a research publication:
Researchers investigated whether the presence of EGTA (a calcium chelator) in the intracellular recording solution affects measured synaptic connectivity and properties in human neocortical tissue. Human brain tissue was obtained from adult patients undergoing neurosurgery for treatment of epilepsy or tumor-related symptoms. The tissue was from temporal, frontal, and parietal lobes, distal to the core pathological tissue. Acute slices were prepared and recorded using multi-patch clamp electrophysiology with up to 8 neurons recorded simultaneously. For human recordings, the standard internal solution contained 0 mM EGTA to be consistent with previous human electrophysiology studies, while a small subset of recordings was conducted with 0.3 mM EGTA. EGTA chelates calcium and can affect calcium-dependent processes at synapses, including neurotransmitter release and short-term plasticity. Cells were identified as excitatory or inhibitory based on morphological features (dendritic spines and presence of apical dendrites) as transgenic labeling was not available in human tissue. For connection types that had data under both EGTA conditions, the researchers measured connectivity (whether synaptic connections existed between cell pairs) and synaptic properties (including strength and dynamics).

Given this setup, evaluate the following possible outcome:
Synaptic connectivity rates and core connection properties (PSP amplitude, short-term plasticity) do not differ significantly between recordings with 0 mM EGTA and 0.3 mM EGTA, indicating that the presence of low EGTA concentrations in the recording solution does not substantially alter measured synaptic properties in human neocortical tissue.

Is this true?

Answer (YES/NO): YES